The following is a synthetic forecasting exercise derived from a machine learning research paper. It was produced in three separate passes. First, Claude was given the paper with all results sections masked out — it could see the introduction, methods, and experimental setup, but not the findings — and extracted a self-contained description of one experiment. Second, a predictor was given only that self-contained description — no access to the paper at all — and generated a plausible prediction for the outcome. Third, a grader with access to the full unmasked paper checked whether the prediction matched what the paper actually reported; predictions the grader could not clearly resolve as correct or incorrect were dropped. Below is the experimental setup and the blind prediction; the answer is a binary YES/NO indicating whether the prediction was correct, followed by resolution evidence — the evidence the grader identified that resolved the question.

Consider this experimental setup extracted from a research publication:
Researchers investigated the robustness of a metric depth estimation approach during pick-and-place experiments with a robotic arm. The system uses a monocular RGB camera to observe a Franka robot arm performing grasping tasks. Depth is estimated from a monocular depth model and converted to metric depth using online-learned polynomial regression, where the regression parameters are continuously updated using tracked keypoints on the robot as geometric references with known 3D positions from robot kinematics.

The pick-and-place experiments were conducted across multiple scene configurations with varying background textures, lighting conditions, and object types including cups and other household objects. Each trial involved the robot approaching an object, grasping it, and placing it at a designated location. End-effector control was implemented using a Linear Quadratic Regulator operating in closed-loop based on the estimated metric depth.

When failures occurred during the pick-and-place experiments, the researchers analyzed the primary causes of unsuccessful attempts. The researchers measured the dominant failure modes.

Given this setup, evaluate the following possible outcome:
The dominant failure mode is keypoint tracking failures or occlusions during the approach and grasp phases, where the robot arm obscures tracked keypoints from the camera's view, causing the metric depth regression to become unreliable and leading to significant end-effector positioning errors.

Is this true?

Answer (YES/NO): NO